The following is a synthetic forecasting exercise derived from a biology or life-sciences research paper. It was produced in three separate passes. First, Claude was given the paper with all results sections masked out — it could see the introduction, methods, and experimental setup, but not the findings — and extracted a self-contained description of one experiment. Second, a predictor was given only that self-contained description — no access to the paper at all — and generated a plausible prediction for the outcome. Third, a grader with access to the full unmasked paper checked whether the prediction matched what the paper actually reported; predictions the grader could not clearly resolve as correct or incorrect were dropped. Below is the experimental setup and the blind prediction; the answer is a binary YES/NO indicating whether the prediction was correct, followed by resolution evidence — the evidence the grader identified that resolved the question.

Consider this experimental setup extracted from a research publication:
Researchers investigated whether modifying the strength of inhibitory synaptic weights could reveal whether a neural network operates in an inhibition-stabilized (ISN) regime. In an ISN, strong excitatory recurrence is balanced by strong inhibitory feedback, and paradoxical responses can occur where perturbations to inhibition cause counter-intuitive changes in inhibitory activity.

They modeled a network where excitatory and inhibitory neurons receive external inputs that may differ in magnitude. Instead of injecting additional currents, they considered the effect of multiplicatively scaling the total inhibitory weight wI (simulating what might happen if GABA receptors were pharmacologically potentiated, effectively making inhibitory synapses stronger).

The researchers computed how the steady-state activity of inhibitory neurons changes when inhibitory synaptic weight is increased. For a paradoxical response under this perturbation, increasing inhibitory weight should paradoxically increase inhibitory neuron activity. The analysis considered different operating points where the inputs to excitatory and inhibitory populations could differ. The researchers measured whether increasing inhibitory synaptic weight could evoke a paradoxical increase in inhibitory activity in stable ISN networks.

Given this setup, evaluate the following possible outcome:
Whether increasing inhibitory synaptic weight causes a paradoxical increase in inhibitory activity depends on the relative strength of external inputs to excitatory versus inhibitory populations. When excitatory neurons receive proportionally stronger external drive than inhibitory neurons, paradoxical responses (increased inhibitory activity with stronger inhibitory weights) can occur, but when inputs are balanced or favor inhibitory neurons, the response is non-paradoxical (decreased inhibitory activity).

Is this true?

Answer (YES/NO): NO